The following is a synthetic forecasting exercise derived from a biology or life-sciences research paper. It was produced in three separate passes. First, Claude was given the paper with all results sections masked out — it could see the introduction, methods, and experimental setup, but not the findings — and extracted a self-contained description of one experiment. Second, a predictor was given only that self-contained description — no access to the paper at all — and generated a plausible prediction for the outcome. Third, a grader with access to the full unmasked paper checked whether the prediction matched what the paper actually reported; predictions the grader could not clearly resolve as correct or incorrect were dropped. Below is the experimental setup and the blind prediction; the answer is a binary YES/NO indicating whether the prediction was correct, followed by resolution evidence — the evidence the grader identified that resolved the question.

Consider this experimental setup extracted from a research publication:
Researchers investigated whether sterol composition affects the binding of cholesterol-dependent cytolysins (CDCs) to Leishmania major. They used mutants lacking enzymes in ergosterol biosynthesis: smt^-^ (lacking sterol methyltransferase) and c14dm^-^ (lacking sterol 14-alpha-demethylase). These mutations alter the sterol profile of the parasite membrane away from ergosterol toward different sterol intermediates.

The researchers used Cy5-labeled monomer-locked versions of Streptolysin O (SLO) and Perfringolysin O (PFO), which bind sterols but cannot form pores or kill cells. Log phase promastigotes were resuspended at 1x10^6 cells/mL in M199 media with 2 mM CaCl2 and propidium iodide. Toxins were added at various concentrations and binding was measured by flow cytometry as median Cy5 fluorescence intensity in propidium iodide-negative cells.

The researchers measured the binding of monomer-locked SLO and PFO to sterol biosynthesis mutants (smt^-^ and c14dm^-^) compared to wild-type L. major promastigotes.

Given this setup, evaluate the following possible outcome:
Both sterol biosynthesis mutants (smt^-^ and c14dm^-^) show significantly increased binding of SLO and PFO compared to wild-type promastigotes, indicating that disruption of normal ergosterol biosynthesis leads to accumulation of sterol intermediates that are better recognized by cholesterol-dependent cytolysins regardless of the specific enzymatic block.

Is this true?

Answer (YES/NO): NO